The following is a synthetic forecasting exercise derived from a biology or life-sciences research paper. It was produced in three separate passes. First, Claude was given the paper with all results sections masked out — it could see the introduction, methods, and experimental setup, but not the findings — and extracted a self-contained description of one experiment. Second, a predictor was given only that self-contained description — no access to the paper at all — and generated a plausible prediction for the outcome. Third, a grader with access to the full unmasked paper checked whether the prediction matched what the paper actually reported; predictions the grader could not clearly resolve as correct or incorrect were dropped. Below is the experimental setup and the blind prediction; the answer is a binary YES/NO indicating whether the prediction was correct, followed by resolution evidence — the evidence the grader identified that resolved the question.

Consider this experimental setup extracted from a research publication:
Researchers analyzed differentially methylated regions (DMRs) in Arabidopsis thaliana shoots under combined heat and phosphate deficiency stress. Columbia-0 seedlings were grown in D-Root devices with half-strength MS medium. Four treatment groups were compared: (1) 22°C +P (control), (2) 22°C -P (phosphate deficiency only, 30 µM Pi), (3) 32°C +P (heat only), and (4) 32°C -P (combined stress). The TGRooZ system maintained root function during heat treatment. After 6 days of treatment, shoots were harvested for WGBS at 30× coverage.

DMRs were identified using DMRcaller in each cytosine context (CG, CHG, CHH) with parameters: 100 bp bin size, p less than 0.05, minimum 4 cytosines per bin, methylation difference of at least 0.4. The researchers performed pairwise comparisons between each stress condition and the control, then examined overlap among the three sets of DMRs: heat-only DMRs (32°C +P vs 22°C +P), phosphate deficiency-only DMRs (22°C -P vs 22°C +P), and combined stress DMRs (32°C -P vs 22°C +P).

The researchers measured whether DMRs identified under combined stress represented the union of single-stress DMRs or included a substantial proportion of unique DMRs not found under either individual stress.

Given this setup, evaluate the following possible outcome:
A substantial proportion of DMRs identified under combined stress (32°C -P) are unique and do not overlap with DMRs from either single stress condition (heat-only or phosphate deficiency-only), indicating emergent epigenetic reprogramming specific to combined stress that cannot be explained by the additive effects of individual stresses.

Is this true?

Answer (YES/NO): YES